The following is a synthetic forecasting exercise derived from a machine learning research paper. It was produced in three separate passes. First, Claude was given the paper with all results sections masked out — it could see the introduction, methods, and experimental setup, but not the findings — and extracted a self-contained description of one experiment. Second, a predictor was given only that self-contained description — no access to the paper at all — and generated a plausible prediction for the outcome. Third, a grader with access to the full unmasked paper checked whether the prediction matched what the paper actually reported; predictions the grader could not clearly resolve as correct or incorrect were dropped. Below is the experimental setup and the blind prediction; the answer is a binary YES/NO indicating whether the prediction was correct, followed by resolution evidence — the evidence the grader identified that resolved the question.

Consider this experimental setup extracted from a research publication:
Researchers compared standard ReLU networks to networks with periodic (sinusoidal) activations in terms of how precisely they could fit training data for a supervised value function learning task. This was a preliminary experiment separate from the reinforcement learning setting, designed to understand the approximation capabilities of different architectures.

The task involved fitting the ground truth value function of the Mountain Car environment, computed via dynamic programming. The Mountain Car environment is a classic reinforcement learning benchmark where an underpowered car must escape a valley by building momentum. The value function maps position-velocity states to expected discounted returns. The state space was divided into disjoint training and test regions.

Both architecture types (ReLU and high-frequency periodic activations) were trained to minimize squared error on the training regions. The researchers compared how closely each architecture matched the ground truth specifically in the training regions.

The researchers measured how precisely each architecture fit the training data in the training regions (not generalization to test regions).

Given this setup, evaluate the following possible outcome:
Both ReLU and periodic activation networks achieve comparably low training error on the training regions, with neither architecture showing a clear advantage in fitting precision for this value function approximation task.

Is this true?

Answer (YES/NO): NO